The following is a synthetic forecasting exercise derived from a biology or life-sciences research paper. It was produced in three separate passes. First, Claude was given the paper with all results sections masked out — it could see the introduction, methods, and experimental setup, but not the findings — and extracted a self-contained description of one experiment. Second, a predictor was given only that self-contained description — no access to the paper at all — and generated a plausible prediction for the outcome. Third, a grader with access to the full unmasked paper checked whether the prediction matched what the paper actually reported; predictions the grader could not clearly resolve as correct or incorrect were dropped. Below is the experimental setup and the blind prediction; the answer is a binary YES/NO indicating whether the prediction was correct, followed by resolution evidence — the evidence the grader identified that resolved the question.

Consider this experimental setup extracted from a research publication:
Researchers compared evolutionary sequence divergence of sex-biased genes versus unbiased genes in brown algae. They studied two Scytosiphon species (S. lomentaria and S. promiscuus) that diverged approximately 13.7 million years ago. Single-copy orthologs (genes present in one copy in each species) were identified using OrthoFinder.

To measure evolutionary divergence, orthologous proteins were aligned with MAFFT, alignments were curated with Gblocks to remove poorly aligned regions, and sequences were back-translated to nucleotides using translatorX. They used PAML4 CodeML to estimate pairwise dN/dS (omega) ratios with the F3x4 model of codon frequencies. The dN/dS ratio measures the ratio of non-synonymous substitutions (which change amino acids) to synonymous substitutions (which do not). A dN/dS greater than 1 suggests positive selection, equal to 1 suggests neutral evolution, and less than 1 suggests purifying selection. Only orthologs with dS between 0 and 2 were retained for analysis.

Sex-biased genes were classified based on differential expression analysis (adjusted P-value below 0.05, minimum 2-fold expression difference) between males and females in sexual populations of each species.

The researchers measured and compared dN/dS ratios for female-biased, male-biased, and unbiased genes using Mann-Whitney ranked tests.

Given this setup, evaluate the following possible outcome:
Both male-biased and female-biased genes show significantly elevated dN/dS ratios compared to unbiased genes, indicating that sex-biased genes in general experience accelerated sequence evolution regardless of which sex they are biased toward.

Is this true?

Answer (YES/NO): NO